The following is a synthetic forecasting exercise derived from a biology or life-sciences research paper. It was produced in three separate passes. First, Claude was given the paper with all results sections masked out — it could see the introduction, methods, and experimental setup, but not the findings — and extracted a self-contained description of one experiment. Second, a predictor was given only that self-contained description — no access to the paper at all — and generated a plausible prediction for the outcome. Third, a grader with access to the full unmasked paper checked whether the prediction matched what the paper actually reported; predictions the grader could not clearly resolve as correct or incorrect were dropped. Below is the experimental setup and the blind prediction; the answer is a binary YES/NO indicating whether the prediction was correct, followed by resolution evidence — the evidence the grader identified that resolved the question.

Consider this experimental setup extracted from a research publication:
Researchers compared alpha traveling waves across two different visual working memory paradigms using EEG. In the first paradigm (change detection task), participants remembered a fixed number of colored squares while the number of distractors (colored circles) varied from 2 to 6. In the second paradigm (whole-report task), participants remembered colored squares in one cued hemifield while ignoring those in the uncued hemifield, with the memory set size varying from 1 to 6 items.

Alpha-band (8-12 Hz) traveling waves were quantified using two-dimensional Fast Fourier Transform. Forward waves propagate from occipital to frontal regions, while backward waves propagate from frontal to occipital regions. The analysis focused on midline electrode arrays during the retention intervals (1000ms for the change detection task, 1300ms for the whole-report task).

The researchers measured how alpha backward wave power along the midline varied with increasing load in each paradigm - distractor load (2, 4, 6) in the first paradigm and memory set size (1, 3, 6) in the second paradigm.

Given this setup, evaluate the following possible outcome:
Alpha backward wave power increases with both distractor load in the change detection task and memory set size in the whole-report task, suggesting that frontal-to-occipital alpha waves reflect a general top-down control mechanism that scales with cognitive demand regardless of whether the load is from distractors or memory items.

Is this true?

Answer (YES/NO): NO